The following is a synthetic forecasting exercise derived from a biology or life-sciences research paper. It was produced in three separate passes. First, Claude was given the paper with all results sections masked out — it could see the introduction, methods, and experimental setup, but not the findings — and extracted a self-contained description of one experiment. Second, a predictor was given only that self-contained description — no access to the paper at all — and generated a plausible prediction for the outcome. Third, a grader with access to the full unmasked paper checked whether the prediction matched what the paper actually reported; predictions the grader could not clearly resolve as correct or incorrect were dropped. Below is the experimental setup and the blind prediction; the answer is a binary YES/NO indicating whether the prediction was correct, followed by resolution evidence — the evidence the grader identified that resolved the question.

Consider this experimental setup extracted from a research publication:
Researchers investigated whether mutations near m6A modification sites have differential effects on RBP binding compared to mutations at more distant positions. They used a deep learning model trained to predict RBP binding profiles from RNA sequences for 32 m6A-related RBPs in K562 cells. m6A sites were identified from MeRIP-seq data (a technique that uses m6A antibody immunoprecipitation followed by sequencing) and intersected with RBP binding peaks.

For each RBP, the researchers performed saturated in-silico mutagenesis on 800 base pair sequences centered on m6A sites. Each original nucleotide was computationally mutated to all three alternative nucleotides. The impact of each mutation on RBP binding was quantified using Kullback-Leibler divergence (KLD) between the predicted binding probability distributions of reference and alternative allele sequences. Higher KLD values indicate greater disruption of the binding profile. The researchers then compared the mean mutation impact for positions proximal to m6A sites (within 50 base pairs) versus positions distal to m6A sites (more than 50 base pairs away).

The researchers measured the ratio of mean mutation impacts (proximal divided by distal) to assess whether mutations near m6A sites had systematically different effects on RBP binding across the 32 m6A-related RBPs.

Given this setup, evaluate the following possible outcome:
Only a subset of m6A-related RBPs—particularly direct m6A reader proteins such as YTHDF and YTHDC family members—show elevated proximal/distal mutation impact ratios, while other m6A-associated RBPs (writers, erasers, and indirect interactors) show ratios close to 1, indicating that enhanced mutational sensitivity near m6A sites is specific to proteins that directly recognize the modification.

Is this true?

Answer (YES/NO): NO